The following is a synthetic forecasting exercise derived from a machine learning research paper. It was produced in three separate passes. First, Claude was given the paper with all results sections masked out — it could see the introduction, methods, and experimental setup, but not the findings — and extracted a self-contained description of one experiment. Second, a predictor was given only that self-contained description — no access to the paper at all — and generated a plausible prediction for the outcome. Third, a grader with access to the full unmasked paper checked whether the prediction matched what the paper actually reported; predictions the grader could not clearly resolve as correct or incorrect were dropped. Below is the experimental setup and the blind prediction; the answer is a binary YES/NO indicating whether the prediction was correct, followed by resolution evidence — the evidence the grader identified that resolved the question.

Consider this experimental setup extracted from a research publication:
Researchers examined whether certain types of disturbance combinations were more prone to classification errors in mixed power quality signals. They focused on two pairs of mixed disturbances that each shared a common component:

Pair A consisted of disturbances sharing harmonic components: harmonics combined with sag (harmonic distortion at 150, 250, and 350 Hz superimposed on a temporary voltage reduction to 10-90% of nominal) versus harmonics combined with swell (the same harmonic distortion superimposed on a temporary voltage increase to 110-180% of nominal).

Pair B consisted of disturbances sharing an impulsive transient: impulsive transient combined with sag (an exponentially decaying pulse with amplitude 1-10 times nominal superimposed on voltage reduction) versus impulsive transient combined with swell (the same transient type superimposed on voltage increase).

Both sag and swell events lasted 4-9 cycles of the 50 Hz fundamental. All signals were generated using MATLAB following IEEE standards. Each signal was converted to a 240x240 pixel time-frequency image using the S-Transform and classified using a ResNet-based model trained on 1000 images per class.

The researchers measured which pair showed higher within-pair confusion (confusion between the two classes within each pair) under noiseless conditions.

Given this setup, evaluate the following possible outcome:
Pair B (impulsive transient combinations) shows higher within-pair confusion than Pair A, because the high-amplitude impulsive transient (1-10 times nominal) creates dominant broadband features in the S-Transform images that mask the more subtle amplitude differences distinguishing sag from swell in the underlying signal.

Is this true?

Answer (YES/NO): NO